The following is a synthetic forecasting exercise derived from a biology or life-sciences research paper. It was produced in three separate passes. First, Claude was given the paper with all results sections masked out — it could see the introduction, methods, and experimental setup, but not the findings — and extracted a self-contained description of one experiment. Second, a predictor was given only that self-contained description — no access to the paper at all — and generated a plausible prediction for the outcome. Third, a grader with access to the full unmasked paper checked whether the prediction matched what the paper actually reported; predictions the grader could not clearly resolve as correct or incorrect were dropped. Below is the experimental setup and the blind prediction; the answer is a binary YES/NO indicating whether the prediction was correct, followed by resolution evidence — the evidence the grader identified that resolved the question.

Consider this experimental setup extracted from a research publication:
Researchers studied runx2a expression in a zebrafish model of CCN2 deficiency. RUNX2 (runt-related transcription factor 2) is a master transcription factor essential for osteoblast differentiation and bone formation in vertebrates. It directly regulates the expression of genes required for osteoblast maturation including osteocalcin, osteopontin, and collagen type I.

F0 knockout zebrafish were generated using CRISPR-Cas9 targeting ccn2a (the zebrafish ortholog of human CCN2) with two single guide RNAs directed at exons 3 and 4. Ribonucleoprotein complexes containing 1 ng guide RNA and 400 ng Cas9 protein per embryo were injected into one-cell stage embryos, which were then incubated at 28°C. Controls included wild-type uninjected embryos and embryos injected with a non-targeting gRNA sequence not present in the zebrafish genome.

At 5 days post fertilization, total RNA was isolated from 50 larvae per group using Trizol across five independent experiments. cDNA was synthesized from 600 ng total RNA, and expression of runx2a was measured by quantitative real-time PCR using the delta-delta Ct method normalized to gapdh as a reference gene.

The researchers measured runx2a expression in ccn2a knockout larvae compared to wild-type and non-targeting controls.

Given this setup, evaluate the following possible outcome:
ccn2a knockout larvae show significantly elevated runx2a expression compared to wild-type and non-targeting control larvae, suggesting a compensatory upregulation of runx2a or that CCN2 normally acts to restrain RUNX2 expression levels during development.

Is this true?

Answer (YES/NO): NO